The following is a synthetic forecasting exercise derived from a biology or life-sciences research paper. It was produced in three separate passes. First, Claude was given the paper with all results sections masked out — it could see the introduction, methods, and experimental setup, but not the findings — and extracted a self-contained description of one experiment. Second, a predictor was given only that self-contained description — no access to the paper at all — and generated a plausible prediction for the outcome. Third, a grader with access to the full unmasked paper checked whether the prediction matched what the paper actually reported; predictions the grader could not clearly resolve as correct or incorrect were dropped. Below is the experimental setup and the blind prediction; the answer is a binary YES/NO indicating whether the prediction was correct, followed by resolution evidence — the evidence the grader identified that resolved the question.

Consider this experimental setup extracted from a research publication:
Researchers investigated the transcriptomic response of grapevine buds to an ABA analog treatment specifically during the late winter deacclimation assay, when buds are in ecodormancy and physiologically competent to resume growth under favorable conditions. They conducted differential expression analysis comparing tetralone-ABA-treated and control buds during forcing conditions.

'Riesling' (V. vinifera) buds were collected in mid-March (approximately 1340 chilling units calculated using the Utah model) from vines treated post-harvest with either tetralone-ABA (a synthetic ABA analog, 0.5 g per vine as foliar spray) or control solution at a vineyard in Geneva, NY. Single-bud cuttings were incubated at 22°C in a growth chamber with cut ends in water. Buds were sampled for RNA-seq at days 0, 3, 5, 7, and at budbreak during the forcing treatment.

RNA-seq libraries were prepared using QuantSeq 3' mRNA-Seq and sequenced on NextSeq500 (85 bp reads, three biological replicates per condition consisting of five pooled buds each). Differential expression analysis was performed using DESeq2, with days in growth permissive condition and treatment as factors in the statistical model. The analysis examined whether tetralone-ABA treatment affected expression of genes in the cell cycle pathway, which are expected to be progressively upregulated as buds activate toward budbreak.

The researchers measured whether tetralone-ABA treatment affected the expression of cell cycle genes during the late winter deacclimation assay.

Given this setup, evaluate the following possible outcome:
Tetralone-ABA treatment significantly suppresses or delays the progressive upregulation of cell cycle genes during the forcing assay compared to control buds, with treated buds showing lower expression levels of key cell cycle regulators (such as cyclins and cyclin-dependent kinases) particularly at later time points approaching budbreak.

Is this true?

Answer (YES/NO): YES